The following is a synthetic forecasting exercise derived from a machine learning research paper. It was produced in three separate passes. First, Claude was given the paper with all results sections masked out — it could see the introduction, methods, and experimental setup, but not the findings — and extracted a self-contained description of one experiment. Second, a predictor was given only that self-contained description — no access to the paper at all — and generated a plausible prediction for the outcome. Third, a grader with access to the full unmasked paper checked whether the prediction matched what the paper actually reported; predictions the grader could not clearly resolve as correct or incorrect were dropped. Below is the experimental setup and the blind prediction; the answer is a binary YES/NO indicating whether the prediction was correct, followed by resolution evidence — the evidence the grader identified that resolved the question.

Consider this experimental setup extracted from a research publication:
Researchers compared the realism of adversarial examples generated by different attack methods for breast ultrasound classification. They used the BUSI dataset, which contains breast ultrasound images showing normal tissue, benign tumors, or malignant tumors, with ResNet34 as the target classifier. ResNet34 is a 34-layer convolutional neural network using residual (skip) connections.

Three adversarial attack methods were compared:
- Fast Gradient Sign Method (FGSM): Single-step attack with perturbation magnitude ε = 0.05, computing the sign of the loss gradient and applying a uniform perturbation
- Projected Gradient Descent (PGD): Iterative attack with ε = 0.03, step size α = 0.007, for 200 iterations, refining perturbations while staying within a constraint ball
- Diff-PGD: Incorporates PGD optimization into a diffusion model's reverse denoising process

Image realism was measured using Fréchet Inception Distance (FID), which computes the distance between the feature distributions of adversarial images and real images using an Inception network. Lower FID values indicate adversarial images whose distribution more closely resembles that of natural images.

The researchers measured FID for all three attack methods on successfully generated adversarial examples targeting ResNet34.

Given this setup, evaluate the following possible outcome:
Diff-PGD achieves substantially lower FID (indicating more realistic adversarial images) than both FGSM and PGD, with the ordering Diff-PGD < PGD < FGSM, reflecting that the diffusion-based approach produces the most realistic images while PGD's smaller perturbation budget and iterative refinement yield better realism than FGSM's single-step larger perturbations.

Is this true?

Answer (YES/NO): NO